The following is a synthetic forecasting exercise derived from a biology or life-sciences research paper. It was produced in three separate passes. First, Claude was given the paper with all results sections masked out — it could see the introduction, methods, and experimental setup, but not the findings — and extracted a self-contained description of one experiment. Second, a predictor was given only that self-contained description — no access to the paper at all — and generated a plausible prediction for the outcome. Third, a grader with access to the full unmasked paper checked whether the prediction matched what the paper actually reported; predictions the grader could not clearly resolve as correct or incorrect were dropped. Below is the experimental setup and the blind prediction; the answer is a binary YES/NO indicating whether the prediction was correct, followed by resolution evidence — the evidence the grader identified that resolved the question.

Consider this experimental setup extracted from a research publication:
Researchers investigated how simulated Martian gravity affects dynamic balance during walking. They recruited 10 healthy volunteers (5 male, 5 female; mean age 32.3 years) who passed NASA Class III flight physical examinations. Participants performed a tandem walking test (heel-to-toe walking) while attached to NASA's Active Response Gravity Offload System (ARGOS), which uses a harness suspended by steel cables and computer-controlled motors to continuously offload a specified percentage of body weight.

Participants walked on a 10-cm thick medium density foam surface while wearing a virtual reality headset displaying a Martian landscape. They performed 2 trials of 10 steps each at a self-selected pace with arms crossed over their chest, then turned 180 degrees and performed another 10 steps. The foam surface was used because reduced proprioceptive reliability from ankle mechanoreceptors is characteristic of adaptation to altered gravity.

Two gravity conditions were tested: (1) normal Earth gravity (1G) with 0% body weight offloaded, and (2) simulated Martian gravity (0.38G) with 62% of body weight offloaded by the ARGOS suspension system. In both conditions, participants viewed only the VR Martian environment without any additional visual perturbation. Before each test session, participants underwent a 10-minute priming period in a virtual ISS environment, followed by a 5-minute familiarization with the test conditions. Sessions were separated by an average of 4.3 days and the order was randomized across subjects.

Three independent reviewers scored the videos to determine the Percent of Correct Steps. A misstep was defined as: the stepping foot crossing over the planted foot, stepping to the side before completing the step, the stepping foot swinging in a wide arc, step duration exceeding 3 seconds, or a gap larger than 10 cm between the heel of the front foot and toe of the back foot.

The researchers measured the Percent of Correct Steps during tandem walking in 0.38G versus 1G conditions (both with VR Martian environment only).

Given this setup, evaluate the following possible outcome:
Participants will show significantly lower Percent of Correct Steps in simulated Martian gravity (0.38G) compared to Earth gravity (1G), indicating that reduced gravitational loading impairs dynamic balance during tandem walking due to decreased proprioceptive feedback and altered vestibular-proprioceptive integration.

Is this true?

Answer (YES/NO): NO